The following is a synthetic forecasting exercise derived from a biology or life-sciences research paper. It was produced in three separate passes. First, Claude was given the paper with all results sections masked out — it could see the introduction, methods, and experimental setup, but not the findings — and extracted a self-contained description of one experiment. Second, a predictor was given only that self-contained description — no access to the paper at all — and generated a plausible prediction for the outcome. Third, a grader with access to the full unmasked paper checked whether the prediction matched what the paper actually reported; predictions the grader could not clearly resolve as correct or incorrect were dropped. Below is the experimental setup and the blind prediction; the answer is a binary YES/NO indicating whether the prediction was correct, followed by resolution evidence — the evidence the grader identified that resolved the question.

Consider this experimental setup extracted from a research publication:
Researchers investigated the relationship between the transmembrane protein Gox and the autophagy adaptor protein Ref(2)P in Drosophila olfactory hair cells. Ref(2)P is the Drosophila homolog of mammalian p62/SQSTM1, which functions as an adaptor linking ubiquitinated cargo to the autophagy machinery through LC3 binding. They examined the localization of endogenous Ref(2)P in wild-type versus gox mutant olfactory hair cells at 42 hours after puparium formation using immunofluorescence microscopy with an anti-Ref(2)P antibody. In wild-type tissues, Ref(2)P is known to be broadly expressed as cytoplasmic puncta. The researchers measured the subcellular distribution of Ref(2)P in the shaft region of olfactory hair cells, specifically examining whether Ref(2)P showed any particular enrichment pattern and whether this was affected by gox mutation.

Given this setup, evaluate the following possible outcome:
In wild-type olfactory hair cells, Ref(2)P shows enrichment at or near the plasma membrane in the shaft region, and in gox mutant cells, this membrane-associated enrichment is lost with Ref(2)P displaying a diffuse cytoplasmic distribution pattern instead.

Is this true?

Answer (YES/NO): NO